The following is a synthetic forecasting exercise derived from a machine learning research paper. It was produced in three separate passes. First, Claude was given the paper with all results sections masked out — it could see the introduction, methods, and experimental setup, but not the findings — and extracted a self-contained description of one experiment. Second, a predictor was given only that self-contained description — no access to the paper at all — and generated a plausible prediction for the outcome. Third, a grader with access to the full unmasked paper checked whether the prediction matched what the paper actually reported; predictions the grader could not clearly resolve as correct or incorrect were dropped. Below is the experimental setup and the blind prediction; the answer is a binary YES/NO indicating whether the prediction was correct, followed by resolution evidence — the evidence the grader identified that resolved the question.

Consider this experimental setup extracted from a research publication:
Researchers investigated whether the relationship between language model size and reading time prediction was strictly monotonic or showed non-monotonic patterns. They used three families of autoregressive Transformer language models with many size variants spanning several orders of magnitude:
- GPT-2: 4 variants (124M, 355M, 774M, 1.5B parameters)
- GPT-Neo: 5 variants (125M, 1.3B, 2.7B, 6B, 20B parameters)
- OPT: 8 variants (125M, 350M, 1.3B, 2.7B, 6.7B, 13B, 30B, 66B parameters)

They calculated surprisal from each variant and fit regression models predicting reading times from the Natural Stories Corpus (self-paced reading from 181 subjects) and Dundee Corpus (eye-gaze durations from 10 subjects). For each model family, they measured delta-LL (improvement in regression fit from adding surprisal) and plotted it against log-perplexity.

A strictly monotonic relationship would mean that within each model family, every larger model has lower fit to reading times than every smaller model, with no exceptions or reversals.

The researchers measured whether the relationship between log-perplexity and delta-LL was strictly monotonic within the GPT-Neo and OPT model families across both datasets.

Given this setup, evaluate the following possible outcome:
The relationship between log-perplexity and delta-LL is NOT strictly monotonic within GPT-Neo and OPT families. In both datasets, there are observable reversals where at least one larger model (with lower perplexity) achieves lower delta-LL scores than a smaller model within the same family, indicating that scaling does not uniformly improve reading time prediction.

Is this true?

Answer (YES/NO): NO